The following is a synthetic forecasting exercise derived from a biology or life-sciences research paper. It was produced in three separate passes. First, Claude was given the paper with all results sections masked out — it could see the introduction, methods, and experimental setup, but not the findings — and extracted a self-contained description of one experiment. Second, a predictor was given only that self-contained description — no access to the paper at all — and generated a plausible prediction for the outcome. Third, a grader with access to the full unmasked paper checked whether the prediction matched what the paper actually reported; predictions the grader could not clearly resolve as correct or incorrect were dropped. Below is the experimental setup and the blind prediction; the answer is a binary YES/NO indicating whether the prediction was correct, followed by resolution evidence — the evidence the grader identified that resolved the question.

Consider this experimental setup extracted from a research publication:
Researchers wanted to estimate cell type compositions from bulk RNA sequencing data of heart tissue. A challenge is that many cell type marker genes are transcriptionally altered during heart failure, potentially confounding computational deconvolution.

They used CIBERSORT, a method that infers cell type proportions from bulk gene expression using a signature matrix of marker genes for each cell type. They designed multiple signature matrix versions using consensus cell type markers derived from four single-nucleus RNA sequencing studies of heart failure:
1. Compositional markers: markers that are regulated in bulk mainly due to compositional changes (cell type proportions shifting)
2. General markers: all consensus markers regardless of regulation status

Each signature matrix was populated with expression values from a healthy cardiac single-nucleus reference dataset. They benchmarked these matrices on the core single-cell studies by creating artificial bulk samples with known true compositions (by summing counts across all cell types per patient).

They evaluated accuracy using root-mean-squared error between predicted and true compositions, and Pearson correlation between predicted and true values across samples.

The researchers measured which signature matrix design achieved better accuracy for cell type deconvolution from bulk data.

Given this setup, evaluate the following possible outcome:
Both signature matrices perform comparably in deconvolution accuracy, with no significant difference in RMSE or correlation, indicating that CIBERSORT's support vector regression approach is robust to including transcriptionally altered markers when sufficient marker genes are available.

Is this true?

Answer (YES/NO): NO